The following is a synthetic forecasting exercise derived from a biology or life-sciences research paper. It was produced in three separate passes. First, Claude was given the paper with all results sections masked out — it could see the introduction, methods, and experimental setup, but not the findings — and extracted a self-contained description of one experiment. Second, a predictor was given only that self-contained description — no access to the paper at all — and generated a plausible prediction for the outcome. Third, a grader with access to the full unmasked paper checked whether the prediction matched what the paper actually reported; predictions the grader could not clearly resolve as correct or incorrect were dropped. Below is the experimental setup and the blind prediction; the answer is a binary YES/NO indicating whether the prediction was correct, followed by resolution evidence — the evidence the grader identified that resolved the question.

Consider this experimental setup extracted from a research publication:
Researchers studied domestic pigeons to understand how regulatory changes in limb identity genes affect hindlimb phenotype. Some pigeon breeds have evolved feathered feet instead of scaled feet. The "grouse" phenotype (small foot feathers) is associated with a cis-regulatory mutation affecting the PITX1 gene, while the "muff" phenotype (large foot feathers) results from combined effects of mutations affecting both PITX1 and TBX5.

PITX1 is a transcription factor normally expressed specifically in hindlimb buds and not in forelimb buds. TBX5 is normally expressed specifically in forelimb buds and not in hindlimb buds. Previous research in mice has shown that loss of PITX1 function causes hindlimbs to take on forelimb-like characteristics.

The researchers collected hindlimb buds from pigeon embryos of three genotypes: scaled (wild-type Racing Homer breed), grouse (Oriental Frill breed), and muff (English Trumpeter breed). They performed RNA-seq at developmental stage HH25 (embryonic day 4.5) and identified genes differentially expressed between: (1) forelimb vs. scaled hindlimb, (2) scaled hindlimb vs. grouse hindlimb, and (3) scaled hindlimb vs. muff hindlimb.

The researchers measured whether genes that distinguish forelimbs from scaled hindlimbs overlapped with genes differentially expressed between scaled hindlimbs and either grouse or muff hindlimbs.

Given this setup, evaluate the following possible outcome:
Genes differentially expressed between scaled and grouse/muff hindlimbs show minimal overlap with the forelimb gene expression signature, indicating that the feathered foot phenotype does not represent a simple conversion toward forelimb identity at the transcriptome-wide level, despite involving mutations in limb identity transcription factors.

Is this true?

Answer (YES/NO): NO